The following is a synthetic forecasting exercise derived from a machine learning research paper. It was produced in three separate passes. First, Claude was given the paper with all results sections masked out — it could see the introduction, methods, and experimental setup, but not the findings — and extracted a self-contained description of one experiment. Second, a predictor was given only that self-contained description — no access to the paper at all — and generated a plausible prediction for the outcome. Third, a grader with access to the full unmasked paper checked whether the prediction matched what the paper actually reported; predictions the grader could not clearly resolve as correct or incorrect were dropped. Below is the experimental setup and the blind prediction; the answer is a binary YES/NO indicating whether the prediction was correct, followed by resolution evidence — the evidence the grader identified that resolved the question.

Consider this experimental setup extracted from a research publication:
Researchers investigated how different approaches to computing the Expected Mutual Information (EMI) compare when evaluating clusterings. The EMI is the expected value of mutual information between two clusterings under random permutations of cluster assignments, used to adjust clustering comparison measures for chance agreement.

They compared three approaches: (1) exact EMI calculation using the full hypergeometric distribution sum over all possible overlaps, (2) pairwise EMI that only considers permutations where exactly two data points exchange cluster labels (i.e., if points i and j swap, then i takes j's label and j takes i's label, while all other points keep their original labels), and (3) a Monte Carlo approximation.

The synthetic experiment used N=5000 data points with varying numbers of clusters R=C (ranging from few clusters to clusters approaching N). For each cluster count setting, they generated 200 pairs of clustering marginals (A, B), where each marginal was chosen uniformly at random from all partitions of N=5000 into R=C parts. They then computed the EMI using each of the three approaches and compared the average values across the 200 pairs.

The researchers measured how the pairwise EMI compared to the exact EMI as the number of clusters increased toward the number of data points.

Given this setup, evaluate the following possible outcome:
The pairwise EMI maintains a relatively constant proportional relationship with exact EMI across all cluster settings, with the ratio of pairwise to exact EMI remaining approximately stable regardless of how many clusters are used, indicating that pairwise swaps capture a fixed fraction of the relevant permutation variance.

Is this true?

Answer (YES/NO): NO